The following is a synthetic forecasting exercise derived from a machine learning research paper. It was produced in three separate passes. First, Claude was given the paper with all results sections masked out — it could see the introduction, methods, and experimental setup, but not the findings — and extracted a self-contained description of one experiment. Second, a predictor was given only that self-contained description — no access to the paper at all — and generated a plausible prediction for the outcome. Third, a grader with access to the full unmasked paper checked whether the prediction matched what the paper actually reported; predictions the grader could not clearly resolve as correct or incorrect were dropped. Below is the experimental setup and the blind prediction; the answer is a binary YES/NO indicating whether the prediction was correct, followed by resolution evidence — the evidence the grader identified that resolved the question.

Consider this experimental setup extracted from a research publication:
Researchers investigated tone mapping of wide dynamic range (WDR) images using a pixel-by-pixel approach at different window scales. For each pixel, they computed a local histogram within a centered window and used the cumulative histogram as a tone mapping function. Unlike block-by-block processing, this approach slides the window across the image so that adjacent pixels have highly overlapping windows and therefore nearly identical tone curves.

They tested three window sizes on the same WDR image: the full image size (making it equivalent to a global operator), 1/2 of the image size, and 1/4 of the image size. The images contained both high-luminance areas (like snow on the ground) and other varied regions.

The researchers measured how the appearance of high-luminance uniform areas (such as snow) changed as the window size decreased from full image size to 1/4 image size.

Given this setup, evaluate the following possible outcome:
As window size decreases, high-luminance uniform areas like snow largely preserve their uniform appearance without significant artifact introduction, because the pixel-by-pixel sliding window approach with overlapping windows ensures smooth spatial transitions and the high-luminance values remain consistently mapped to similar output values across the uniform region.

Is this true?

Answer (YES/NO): NO